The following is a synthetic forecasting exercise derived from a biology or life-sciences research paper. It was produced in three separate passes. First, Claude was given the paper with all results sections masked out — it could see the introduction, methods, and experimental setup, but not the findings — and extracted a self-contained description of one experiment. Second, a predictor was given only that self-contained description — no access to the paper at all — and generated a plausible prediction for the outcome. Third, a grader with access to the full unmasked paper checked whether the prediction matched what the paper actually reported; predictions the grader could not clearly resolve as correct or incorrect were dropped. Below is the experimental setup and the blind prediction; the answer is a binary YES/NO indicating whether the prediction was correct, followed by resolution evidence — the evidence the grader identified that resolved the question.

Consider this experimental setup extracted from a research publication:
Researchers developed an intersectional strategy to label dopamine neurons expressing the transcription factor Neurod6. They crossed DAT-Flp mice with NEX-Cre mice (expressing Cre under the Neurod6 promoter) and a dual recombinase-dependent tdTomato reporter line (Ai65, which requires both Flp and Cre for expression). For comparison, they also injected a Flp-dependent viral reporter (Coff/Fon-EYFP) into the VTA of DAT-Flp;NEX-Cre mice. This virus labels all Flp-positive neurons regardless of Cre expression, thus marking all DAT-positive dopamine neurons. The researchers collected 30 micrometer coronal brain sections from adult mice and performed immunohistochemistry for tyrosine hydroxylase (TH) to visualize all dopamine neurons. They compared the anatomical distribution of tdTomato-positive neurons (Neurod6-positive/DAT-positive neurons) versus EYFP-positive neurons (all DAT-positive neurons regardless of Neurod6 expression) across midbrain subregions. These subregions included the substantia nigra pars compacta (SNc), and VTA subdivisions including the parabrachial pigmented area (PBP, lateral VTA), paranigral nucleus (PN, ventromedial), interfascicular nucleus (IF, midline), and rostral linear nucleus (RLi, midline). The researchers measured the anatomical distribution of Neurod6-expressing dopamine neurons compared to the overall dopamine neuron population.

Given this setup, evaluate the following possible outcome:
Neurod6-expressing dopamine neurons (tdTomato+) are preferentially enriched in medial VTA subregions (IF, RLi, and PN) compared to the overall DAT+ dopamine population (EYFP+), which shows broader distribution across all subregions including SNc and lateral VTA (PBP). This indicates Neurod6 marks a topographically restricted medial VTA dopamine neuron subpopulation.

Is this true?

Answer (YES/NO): YES